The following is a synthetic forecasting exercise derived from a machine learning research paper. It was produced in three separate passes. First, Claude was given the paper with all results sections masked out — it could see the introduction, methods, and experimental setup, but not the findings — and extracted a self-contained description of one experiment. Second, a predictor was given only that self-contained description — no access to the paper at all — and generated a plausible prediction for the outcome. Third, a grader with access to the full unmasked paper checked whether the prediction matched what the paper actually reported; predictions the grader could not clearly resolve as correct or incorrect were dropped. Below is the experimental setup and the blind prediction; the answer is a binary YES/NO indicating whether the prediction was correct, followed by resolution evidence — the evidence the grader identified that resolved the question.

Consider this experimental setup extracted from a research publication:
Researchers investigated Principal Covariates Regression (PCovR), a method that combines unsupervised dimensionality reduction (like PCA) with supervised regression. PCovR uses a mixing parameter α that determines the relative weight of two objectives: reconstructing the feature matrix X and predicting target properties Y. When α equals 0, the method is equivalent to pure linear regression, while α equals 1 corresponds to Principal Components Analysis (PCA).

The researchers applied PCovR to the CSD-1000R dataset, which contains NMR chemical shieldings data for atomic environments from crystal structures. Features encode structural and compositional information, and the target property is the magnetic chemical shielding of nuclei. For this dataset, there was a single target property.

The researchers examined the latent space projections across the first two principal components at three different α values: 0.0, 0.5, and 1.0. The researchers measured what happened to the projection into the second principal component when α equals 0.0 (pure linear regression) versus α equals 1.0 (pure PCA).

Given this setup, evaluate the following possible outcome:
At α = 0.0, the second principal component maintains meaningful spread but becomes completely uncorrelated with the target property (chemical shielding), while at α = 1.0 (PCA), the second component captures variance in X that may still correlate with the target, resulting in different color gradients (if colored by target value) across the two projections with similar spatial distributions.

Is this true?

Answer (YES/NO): NO